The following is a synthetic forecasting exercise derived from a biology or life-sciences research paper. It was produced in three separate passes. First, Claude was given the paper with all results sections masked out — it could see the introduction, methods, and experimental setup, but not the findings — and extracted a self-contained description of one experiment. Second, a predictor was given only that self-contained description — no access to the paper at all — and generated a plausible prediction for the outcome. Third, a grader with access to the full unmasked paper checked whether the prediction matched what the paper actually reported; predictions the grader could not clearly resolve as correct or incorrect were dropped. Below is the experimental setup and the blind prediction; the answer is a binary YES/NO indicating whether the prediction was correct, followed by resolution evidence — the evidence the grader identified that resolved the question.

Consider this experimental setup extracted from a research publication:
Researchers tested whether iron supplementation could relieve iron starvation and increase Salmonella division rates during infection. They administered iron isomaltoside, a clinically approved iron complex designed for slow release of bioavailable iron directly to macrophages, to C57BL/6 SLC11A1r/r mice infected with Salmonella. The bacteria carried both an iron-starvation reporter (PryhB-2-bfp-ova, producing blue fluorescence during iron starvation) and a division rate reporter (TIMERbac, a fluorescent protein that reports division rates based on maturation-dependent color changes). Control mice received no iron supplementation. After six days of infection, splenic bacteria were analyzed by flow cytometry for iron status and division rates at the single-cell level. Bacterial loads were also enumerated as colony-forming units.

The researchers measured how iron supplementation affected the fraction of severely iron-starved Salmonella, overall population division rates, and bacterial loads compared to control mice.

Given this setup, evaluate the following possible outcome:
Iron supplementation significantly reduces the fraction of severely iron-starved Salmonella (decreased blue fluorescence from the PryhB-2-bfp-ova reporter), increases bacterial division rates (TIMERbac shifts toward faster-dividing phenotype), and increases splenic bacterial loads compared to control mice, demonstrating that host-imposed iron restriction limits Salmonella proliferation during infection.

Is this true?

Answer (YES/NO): NO